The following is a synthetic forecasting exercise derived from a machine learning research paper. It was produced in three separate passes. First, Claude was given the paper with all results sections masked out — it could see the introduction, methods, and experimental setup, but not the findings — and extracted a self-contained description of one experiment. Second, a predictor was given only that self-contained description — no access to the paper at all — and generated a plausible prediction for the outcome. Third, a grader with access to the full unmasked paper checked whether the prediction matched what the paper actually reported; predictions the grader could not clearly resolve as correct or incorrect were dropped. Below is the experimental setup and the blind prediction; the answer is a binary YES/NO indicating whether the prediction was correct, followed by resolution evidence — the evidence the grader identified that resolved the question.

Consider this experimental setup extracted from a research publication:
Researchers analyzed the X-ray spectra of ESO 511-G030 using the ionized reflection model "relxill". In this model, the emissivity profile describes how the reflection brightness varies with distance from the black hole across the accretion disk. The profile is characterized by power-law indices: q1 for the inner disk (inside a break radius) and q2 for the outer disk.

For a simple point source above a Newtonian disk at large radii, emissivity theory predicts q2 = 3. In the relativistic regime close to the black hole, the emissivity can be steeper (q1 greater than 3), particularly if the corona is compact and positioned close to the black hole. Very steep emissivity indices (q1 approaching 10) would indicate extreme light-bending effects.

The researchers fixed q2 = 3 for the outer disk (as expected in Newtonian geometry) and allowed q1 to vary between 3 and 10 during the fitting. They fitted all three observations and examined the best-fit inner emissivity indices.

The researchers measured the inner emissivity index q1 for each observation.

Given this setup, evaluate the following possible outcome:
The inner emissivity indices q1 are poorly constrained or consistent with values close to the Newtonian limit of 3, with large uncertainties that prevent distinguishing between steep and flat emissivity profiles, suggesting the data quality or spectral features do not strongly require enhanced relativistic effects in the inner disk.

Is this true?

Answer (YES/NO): NO